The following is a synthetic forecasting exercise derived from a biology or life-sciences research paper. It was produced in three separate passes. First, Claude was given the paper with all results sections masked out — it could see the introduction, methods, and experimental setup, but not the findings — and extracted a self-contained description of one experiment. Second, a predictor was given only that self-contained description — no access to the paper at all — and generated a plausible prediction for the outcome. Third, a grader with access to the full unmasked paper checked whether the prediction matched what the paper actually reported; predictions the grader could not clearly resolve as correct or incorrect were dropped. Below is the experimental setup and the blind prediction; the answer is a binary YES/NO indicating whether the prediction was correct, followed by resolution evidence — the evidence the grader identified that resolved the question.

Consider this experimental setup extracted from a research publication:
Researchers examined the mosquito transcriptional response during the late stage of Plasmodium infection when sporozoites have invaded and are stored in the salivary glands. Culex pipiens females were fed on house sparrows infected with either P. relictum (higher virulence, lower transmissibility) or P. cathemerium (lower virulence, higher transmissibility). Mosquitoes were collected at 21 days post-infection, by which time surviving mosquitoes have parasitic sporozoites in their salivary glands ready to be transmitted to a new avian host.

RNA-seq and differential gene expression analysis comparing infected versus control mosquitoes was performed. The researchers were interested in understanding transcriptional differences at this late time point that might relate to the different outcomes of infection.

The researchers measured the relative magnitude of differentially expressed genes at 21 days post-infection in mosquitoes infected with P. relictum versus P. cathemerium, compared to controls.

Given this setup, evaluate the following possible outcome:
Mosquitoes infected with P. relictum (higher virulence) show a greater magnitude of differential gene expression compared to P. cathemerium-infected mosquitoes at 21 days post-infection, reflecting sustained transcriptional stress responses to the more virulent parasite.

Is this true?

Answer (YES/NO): YES